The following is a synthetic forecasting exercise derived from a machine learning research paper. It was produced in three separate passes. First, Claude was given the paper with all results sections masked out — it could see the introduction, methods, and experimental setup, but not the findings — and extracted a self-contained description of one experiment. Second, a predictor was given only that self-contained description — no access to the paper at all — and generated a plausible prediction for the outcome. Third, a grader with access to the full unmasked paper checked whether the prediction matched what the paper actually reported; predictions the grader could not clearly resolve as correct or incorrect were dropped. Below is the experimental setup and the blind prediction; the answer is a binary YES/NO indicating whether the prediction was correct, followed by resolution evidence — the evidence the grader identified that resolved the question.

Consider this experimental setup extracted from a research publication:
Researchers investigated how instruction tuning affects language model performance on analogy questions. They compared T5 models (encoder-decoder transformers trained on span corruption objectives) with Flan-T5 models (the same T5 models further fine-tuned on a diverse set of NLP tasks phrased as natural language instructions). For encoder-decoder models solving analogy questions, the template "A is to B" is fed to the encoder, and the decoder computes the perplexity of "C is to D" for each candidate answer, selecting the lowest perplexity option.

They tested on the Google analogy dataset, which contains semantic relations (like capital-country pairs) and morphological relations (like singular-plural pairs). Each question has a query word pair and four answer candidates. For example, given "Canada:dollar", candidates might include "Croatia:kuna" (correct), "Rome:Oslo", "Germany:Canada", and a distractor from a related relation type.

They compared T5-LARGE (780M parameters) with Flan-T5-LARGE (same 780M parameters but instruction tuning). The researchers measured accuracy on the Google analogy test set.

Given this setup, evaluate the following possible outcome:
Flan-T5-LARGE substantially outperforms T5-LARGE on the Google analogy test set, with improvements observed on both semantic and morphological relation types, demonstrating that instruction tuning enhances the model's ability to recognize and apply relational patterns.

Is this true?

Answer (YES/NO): NO